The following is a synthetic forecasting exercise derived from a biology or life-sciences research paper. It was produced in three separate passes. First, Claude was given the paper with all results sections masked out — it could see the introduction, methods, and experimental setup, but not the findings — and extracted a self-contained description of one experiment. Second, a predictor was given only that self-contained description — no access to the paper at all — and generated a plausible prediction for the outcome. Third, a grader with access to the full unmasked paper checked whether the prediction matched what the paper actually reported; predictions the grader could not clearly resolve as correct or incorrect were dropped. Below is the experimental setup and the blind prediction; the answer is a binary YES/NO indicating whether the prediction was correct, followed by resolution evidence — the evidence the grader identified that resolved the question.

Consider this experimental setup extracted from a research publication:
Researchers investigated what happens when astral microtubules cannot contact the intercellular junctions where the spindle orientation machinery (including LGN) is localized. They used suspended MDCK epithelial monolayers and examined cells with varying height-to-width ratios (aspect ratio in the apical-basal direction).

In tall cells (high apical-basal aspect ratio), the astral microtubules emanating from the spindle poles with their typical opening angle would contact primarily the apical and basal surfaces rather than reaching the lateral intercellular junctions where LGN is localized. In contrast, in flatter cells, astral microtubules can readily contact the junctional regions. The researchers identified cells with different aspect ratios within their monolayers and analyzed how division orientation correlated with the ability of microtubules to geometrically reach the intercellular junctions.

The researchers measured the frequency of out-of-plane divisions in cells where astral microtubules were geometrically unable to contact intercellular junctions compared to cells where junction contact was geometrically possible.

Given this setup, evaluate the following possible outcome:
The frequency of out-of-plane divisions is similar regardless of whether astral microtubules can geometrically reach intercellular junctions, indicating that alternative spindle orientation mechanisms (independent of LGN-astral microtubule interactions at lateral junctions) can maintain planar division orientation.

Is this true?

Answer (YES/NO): NO